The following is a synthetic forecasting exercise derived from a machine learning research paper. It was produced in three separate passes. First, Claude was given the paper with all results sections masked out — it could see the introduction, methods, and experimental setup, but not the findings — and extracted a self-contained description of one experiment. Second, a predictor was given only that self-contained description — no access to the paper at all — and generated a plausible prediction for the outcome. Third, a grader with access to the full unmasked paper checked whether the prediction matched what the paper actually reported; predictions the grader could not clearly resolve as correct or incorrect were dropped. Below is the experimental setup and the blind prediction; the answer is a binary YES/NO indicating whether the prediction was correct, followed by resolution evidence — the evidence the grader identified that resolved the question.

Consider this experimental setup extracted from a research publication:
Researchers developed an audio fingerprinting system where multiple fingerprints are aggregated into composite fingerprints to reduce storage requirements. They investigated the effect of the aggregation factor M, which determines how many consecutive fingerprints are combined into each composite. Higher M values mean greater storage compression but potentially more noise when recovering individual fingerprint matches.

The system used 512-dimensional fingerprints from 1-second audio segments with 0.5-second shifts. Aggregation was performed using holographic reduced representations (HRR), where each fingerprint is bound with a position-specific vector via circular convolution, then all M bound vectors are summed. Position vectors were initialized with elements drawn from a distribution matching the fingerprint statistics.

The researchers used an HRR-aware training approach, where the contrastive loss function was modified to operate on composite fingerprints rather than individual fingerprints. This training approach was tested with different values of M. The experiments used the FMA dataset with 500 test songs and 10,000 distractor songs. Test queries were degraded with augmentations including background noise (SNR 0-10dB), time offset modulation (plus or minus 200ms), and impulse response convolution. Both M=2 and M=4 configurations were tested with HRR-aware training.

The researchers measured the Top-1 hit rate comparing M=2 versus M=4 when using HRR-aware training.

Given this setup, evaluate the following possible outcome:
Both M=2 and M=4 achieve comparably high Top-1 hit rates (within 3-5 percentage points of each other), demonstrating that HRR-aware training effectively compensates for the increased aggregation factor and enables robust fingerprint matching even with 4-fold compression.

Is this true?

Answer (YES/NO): NO